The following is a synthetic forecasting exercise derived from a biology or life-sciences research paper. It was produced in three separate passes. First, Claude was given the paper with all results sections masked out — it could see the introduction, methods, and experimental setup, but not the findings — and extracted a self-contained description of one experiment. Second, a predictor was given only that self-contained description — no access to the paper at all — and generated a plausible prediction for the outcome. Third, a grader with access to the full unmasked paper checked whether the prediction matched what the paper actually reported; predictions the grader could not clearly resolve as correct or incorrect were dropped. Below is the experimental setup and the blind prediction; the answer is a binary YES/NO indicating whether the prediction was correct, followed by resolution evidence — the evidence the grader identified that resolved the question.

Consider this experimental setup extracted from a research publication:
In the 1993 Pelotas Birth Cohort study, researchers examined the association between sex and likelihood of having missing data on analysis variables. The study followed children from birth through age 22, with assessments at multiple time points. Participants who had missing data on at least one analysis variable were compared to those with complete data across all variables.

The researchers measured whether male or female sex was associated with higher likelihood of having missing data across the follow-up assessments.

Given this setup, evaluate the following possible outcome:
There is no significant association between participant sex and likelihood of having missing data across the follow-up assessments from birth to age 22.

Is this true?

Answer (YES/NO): NO